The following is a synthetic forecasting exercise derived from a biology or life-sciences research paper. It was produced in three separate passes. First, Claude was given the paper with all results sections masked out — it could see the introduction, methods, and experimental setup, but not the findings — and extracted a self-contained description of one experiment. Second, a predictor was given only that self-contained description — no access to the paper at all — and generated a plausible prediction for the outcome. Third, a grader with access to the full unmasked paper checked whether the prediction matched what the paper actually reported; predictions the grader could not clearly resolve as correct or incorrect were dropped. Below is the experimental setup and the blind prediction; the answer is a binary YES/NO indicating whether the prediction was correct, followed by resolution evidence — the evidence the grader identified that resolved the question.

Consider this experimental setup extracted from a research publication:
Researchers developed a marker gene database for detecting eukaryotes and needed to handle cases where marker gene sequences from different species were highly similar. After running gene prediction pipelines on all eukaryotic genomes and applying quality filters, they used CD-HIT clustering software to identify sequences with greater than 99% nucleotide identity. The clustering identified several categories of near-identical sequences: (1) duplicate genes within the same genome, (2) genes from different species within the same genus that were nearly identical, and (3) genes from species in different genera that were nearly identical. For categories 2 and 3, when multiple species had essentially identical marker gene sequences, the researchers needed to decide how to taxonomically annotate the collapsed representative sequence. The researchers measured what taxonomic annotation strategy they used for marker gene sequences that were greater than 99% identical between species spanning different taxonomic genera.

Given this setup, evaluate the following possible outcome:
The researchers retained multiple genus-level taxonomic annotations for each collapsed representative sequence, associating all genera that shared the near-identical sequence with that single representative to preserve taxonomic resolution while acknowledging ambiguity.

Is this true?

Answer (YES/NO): NO